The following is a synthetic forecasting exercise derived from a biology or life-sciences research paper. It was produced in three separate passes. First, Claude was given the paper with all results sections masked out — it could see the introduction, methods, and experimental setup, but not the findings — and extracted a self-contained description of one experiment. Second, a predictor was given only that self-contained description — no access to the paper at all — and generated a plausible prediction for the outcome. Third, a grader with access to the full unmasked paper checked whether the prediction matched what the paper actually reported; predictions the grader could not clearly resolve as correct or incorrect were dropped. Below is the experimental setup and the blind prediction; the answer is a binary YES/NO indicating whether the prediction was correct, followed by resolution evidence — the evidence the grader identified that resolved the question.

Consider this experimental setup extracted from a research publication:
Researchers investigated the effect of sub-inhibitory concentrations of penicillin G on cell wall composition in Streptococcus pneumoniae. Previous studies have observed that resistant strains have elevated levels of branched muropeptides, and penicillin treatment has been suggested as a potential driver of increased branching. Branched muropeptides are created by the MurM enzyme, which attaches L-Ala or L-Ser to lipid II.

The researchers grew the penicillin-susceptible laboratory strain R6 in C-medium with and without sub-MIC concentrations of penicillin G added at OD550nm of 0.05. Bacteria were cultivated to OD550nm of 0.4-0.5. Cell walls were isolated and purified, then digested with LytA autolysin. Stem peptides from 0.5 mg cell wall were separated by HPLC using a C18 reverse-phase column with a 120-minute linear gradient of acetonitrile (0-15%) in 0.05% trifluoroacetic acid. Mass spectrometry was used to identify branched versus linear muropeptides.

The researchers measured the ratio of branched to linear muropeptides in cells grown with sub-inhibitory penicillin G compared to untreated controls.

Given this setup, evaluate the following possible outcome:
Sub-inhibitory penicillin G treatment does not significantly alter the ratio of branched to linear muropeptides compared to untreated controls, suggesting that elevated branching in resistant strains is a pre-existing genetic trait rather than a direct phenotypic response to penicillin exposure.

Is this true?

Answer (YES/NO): NO